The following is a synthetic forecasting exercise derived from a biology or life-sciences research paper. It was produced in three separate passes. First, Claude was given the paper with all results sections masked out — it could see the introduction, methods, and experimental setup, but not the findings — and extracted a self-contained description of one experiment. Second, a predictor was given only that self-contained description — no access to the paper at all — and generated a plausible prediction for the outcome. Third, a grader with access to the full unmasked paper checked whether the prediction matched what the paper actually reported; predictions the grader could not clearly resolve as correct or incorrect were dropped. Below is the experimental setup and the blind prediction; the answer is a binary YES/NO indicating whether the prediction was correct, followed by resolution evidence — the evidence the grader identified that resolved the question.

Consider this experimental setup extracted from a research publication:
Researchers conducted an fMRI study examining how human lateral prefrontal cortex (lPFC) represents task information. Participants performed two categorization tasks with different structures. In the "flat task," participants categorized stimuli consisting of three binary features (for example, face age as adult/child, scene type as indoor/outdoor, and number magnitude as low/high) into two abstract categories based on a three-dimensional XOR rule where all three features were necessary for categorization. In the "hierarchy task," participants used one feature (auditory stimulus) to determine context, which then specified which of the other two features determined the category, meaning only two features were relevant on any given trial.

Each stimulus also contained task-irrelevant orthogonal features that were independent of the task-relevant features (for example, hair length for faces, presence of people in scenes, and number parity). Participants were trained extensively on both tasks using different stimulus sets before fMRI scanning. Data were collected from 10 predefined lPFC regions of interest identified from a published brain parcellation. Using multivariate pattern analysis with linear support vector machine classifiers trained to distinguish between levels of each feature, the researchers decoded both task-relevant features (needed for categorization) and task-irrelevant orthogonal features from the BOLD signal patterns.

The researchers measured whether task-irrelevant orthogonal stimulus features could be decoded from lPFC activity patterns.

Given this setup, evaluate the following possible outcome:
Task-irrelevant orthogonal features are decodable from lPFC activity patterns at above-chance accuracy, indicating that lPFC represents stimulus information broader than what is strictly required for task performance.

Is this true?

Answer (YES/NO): NO